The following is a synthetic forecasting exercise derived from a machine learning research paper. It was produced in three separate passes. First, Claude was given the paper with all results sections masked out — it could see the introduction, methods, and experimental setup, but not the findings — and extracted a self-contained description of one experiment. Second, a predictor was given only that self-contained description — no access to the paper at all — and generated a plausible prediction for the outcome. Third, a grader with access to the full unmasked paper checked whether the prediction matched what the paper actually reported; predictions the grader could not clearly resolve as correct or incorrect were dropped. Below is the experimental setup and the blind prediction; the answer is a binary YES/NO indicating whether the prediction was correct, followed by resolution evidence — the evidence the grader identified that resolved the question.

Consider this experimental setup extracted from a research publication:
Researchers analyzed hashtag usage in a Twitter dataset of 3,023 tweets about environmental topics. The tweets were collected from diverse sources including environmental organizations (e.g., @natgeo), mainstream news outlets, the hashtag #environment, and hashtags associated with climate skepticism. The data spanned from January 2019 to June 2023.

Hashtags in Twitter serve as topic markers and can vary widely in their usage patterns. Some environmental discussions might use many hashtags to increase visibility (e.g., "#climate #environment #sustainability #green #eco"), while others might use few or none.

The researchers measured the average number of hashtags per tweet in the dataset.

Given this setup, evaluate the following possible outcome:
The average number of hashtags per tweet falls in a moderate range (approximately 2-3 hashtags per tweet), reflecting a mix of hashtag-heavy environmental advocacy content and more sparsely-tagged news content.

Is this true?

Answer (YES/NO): NO